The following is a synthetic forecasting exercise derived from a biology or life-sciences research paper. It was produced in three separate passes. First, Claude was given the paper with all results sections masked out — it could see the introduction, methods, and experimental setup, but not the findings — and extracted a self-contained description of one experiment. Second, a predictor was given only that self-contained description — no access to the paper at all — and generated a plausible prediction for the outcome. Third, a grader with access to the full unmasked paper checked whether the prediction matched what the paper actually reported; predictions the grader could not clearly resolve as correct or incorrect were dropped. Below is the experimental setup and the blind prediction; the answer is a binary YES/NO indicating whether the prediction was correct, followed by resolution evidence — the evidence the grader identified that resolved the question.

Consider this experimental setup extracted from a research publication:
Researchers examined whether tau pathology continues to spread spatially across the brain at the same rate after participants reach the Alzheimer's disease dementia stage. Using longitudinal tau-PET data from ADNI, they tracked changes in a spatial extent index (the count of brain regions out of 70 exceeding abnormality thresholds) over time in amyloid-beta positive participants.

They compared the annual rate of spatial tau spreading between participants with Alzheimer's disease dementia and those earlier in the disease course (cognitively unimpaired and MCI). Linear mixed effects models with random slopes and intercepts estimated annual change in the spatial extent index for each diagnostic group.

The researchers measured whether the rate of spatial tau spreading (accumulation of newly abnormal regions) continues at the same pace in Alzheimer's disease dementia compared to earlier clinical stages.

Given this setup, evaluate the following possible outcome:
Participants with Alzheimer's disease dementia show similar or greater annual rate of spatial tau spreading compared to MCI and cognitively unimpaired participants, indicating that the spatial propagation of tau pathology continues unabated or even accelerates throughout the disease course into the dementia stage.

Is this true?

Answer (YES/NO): NO